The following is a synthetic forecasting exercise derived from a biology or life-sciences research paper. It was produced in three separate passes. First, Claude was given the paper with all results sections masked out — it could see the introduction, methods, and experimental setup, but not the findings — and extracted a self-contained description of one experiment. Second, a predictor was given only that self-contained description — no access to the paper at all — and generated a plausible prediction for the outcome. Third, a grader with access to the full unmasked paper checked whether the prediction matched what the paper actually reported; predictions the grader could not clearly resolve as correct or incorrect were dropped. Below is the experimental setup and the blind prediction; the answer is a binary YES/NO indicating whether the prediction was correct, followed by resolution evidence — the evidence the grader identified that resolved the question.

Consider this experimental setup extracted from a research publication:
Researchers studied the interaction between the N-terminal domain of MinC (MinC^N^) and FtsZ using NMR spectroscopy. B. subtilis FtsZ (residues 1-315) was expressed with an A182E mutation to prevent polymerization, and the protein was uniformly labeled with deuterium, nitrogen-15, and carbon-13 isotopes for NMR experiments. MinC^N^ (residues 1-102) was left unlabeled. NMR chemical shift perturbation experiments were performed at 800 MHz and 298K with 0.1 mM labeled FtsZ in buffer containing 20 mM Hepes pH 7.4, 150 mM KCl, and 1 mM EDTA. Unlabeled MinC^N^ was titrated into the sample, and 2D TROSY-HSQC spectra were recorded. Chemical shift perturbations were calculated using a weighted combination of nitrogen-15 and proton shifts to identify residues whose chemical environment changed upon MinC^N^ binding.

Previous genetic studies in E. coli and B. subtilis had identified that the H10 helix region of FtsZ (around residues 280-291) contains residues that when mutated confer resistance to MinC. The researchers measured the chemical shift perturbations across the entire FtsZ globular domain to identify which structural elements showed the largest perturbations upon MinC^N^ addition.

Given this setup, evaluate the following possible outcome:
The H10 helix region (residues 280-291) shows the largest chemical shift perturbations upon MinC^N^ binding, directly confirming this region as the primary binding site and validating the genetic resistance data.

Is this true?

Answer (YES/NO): YES